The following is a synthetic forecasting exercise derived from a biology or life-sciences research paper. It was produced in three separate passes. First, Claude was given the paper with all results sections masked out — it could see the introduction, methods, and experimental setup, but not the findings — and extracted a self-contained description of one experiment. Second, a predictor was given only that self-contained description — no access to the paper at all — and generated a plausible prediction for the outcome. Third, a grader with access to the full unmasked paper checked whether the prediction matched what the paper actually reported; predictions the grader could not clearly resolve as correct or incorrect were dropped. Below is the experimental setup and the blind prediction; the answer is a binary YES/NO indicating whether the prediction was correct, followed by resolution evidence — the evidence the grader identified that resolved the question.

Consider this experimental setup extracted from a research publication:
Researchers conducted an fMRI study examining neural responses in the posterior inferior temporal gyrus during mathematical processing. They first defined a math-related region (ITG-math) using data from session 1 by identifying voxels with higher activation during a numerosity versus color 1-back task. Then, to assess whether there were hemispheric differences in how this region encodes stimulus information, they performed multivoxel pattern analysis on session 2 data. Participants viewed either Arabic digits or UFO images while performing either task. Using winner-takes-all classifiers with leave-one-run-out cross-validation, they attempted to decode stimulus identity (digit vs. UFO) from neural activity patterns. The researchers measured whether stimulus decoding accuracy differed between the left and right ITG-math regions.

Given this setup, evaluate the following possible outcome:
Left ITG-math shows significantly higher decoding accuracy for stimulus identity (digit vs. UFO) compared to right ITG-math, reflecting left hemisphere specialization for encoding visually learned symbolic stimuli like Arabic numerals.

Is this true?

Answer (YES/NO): NO